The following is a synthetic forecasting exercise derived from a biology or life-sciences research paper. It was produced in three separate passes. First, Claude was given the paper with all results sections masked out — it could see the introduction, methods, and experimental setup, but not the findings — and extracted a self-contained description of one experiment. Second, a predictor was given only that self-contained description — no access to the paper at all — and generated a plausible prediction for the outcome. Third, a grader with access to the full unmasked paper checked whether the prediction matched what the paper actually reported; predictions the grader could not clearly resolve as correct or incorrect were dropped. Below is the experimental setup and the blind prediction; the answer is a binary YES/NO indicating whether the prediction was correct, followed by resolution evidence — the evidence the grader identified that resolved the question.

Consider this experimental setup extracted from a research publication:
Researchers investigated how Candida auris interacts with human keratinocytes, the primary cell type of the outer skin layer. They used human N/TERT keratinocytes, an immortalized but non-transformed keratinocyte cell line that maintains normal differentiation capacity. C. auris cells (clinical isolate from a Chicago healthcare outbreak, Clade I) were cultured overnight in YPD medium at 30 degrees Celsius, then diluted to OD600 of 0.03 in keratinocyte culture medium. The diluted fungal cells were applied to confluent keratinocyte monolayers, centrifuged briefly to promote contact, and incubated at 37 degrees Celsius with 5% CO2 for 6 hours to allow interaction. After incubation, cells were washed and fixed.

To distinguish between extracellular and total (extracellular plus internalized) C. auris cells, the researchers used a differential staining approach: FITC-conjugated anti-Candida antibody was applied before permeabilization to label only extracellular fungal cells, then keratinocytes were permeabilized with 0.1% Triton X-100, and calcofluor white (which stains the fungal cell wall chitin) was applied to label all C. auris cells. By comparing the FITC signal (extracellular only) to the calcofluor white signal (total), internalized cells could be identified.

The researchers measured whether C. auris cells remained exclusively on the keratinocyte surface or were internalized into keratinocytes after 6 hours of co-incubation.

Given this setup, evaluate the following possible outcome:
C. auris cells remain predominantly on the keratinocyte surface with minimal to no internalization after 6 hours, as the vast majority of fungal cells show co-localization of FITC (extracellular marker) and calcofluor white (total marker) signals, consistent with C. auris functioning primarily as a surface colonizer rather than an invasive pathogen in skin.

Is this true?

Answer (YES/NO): YES